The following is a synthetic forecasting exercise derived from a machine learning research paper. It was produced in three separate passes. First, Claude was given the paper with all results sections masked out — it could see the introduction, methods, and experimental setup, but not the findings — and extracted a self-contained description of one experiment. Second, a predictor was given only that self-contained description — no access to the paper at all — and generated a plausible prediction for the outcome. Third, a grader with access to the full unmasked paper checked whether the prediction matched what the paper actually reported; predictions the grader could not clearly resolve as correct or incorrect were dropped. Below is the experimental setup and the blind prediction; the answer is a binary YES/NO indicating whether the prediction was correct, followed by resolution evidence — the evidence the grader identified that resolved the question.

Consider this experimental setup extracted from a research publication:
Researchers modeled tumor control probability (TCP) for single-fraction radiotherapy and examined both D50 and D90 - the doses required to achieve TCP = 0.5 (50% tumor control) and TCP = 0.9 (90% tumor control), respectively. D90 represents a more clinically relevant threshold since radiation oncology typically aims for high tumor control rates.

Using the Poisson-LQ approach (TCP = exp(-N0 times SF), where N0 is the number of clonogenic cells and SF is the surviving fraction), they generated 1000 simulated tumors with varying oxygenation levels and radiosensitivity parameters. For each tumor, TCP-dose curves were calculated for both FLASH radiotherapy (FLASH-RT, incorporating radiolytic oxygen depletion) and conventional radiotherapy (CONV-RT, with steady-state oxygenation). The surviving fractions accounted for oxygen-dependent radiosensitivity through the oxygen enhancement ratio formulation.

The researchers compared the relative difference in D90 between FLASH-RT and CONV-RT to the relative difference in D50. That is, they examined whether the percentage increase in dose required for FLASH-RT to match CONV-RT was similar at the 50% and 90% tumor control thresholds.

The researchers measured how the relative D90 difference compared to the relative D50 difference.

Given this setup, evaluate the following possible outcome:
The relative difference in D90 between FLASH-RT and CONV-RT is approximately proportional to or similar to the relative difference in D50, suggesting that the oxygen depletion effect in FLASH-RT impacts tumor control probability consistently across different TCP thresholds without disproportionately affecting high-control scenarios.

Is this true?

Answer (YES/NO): NO